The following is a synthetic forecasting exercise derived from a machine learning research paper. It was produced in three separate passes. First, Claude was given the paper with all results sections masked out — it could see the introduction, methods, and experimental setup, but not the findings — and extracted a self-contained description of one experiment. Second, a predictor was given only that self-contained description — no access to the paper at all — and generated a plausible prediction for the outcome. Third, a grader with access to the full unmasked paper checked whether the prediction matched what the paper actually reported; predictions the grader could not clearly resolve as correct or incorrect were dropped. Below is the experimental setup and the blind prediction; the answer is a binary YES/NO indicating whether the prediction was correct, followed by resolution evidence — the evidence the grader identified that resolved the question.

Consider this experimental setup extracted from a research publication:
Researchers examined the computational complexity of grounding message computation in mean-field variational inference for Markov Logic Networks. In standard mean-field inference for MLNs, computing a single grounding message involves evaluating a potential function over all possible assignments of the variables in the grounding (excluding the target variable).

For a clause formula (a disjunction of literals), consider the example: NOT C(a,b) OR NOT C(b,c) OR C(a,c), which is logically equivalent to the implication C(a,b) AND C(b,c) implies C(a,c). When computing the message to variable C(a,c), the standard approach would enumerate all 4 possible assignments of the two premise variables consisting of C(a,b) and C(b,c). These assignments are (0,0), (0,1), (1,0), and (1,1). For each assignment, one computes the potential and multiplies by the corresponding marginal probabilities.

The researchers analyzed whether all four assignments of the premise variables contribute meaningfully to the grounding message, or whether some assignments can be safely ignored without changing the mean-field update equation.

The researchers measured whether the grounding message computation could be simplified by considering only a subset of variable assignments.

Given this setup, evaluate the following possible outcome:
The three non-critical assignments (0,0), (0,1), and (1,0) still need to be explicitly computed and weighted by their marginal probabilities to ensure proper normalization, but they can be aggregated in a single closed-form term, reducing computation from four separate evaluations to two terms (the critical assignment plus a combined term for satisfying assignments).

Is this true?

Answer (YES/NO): NO